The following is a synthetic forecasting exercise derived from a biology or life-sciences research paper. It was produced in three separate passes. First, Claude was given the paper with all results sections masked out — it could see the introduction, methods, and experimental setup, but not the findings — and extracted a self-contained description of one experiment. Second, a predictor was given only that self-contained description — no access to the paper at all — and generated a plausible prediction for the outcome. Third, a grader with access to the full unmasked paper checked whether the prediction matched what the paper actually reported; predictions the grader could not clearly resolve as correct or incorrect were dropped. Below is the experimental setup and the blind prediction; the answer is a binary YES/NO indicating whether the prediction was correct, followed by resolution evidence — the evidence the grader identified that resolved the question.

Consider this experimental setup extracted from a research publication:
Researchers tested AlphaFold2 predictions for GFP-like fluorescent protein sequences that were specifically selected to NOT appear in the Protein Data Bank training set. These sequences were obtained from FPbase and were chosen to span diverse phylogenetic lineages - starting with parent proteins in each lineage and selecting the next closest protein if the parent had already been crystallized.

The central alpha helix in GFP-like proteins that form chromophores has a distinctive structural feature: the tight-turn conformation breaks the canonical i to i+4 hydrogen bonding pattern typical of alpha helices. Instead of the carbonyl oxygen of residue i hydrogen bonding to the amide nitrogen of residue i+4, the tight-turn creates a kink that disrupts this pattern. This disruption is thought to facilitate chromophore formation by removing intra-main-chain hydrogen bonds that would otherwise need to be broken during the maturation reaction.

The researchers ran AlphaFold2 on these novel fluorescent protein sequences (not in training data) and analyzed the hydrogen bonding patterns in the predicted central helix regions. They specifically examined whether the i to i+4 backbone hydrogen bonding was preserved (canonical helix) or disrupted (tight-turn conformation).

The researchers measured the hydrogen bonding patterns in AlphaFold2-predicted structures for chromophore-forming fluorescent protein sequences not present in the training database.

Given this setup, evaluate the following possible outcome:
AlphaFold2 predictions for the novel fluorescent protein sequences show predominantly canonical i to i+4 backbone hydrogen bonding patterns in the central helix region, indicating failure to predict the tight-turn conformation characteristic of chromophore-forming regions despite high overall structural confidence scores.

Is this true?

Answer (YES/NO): NO